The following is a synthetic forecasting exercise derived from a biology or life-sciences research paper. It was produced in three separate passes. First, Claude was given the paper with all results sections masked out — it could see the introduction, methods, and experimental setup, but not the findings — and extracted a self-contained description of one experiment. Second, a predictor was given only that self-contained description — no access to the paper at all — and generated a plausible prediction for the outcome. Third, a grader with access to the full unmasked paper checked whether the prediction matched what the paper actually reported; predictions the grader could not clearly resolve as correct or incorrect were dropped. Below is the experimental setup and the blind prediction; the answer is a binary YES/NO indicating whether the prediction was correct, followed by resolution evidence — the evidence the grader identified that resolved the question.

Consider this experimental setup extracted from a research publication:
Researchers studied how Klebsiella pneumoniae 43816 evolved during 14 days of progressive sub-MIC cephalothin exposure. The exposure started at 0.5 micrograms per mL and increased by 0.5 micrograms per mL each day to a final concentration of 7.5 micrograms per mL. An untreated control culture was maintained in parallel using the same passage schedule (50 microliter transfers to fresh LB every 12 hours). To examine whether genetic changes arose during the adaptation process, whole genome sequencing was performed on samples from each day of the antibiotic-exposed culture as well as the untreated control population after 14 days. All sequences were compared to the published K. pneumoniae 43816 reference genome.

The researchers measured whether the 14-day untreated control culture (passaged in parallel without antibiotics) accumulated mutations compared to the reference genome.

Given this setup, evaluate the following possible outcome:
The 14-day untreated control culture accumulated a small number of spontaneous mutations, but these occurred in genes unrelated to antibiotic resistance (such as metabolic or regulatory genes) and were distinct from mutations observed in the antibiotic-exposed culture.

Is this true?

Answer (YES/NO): NO